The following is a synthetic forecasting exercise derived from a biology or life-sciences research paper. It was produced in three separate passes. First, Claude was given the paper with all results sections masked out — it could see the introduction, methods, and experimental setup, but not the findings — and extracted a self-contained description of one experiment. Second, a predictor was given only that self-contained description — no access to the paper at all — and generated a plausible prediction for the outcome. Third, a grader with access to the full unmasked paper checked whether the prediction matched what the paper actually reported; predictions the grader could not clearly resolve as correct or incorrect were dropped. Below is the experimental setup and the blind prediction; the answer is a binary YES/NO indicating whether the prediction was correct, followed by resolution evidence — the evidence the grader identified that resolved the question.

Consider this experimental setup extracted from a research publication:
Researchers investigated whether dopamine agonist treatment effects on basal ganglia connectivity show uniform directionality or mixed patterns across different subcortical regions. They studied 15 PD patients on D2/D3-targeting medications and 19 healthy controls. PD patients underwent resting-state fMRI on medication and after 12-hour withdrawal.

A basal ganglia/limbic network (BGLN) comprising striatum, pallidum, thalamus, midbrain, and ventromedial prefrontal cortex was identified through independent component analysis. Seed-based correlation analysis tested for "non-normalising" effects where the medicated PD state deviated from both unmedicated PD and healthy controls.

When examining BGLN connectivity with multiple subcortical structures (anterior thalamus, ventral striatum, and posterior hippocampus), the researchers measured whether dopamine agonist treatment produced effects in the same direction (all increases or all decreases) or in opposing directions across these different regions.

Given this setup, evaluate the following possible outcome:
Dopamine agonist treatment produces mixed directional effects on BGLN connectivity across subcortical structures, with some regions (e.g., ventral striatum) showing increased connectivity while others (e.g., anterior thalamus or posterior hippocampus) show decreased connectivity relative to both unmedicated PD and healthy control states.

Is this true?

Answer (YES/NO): NO